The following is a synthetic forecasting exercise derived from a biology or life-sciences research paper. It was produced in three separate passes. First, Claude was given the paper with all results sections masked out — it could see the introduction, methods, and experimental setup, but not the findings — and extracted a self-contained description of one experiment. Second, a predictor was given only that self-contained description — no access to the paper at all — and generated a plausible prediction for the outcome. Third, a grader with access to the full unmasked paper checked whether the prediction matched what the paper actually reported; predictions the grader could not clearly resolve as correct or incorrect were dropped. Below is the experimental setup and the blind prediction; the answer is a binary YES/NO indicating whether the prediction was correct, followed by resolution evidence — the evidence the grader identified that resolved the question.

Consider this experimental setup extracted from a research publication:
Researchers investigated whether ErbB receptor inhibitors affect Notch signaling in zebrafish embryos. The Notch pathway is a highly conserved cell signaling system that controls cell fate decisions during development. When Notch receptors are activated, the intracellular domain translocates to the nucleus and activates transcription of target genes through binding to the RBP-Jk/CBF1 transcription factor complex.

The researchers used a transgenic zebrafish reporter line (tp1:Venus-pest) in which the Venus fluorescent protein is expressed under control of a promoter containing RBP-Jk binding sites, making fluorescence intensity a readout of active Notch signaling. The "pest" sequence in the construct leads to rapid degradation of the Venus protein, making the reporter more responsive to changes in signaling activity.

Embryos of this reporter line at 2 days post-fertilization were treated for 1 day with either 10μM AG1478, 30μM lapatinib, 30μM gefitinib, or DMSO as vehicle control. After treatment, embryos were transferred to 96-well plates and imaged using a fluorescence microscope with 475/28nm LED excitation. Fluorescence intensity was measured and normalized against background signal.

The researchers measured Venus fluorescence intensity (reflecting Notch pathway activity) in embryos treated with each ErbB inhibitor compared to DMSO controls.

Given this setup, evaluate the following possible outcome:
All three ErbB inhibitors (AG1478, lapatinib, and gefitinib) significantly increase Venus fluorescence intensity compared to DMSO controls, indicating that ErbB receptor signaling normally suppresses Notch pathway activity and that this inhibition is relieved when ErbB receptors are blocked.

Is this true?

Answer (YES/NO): NO